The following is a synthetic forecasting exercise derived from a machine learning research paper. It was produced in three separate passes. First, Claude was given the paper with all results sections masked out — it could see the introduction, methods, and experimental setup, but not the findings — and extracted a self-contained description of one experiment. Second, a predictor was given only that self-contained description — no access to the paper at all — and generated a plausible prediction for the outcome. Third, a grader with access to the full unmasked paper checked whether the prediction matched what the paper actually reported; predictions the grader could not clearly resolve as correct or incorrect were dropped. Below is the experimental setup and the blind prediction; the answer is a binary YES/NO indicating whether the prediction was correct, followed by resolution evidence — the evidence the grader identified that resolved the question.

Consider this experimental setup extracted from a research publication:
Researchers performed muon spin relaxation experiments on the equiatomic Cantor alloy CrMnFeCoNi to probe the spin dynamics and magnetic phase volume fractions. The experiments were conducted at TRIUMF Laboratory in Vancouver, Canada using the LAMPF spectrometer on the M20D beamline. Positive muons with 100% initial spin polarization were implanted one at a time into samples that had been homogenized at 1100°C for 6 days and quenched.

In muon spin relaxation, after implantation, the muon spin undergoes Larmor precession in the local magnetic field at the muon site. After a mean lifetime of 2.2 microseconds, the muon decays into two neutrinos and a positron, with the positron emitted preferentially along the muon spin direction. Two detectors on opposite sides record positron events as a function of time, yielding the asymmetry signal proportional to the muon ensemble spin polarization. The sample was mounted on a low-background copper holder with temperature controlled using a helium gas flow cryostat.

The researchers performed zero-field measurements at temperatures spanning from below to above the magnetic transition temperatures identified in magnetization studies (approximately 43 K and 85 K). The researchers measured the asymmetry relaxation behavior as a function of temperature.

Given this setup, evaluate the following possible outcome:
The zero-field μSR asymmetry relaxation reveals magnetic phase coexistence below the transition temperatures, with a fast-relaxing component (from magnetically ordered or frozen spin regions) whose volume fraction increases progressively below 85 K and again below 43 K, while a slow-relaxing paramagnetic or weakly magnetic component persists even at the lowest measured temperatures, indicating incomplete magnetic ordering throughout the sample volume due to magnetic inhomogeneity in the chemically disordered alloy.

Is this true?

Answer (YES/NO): NO